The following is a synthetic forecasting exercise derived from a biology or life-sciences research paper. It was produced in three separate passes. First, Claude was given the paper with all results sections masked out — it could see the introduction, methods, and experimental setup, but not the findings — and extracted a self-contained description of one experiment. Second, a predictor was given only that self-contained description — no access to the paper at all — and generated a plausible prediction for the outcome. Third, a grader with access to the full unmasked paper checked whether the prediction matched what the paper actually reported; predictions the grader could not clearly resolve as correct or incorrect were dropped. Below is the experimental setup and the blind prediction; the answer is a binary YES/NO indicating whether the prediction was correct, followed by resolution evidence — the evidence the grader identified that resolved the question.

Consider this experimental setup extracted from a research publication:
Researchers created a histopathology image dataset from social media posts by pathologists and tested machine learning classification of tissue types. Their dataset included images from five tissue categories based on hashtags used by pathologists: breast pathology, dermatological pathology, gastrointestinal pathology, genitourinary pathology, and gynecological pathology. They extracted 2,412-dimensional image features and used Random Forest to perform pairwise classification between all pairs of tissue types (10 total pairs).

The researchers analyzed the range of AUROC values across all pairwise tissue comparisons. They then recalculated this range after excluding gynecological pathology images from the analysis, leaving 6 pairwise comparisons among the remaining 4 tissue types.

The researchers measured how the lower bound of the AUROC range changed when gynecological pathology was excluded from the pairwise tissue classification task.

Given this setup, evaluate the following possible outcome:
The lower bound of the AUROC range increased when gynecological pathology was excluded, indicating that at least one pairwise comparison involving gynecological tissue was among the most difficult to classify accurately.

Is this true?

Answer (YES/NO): YES